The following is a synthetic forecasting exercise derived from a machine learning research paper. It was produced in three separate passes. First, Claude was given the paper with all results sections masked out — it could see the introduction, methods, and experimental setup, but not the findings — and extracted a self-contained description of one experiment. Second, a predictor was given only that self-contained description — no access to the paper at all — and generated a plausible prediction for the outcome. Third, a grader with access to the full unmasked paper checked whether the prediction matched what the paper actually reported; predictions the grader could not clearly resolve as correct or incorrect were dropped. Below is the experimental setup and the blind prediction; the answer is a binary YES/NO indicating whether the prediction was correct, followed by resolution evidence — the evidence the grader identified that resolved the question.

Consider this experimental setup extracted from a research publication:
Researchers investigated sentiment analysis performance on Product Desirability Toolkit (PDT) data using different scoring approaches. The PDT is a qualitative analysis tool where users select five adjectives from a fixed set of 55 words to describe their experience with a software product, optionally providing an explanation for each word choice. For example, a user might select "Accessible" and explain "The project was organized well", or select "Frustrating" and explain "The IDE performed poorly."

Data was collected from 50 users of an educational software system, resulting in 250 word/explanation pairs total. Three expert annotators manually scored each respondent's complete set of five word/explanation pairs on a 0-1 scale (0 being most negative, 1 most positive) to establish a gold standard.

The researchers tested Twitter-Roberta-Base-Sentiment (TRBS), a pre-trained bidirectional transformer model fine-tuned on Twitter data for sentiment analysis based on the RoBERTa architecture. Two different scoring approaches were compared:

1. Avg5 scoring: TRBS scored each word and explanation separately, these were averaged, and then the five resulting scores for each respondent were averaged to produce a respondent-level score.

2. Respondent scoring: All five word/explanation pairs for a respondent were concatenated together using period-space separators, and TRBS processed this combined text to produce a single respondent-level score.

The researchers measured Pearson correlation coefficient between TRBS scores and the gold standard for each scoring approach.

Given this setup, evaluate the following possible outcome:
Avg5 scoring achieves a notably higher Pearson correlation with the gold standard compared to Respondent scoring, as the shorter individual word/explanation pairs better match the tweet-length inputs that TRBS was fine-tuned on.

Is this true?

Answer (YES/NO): NO